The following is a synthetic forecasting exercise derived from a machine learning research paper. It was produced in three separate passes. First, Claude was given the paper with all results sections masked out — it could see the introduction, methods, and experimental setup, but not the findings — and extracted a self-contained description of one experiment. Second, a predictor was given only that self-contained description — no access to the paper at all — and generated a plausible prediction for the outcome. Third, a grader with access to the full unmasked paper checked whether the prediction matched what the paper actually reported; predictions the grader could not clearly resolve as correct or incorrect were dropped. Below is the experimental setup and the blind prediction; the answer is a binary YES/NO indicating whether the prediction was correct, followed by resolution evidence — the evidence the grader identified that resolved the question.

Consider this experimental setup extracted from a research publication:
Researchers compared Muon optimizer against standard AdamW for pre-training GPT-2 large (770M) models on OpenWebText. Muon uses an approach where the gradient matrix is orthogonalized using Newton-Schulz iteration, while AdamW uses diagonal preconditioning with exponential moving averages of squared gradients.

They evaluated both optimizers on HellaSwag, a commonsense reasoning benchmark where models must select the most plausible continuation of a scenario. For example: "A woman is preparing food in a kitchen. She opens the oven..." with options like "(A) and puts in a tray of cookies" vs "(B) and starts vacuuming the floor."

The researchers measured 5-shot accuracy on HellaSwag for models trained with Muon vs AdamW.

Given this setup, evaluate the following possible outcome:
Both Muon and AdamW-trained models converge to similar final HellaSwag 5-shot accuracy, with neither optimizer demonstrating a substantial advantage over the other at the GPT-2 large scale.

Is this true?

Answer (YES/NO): NO